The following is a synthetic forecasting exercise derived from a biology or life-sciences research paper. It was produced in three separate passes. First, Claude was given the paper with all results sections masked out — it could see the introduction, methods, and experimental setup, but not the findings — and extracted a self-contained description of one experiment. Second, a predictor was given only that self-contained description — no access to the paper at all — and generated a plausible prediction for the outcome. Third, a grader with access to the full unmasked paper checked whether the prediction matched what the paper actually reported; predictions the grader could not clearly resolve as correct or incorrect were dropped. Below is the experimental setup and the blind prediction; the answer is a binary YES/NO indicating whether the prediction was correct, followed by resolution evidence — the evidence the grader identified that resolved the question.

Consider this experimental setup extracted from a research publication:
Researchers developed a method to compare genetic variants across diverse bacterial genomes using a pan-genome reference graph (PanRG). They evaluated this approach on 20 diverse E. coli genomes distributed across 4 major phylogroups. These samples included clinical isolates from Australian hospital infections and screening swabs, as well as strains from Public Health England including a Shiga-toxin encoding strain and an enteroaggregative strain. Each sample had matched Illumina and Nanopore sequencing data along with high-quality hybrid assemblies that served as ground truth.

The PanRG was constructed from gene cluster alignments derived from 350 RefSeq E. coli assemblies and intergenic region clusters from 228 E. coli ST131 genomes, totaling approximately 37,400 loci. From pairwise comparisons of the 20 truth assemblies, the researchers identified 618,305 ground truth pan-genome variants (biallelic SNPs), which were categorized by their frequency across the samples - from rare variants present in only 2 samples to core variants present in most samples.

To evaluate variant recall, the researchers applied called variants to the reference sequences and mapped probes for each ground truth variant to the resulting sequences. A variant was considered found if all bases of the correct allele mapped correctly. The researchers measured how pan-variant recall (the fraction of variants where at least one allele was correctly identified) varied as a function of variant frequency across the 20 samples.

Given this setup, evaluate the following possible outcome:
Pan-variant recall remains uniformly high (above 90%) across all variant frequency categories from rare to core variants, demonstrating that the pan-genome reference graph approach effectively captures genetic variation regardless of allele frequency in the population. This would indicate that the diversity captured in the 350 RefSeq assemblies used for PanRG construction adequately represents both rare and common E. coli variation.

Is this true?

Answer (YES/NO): NO